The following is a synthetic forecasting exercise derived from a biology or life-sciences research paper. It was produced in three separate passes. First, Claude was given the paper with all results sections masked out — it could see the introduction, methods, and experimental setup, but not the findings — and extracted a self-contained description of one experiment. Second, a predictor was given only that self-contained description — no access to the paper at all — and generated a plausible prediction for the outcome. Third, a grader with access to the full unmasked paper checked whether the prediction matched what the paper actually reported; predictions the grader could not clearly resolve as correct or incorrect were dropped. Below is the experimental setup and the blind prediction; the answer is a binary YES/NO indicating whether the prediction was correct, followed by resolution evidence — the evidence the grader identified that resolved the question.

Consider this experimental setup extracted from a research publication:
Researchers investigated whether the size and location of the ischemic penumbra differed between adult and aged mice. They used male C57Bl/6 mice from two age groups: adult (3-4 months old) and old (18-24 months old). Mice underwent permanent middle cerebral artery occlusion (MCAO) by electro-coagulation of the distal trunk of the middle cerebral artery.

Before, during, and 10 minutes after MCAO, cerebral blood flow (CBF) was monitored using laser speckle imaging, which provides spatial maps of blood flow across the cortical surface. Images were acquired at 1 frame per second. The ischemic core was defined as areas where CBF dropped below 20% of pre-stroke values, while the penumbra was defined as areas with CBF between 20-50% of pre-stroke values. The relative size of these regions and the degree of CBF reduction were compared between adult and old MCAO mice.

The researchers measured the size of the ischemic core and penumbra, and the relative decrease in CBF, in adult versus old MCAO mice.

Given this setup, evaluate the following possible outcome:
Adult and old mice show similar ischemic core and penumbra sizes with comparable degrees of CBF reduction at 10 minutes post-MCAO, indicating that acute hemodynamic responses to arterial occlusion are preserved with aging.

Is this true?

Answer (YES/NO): YES